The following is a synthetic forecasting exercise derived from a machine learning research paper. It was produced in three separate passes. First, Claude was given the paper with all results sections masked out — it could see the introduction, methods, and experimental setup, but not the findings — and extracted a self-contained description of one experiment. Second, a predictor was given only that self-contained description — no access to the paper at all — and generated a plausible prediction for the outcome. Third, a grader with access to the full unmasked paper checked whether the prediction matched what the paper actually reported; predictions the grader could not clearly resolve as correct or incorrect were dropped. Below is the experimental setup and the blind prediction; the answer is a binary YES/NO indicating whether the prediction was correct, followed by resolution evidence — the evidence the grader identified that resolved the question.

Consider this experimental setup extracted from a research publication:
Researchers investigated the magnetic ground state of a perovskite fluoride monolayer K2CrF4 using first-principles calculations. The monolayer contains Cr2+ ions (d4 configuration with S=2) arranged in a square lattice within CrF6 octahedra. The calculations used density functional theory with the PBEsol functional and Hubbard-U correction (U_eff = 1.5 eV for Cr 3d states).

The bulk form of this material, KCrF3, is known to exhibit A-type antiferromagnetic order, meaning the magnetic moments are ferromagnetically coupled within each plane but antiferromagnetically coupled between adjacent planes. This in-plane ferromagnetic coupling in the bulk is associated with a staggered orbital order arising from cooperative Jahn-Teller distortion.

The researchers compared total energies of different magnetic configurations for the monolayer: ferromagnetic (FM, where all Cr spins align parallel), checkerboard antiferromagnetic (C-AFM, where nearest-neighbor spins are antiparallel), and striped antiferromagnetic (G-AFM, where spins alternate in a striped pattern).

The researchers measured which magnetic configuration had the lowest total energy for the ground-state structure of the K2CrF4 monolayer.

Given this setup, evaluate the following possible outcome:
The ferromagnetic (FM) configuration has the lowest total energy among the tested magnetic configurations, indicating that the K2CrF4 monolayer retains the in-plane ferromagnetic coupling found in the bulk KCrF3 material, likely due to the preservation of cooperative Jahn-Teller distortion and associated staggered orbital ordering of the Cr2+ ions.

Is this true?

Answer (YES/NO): YES